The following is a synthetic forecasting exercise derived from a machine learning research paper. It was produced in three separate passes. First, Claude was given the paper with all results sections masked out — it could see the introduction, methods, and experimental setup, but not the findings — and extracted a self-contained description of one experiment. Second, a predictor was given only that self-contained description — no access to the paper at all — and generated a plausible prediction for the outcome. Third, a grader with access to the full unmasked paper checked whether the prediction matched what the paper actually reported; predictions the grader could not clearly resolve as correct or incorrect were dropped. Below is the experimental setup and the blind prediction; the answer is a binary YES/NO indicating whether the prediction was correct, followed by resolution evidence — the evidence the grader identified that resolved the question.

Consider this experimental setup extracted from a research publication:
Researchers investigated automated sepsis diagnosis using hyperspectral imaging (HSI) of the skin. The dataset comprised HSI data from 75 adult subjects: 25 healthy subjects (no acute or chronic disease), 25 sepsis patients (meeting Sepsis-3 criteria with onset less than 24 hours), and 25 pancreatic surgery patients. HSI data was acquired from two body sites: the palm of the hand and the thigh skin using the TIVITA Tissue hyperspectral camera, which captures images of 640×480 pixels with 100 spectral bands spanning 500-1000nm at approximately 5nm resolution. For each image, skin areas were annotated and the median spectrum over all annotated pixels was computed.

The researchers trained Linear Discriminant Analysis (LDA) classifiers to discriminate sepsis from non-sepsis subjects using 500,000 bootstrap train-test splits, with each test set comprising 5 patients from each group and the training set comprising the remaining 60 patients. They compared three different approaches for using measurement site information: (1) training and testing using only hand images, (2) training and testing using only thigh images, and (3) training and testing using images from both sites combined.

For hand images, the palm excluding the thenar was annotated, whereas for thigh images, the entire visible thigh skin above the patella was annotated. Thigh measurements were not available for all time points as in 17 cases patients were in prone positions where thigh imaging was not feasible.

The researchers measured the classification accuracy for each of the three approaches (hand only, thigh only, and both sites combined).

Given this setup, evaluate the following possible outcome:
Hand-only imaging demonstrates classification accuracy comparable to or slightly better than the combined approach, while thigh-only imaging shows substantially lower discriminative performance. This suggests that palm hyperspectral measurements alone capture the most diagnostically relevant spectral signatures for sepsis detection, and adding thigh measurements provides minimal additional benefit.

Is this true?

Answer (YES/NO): YES